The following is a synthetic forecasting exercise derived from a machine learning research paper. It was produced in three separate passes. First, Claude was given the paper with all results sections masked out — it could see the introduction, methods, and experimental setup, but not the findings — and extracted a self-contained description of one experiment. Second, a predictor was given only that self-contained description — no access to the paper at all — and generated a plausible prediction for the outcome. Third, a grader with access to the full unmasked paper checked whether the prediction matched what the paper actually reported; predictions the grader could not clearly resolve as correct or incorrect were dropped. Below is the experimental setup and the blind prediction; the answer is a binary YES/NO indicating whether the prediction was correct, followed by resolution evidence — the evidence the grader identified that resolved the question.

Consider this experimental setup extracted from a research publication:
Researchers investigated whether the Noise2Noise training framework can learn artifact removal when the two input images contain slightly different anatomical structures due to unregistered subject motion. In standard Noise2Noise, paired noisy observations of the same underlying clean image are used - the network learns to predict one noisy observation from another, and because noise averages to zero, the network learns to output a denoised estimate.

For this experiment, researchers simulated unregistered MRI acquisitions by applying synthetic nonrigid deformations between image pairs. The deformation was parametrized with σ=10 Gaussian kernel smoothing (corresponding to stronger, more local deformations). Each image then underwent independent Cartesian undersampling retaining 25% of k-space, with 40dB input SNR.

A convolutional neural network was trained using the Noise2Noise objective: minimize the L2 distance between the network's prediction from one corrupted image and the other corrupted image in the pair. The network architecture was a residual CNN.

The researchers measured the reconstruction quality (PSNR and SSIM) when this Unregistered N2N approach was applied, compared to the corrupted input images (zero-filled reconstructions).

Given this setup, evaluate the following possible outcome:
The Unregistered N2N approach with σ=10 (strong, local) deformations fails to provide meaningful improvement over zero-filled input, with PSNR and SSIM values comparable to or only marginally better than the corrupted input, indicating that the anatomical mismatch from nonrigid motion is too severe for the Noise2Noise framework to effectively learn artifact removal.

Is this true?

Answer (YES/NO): NO